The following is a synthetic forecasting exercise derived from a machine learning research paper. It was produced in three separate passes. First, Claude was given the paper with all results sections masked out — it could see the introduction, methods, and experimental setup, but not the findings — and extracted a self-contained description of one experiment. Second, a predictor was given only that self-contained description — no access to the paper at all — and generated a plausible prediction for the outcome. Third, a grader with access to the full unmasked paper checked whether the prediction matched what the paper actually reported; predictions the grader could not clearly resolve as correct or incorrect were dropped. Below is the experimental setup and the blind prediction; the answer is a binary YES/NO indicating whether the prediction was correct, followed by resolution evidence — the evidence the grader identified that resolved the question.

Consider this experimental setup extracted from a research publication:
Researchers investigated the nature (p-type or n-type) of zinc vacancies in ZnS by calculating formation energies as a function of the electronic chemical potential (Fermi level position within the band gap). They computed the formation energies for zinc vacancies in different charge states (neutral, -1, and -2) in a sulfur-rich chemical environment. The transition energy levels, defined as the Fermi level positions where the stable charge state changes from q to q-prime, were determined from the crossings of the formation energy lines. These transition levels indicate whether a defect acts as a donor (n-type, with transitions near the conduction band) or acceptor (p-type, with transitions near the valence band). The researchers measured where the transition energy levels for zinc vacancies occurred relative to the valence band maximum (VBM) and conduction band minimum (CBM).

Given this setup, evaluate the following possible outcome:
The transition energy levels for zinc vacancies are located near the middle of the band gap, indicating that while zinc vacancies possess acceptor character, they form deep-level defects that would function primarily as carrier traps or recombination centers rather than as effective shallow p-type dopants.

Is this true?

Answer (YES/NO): NO